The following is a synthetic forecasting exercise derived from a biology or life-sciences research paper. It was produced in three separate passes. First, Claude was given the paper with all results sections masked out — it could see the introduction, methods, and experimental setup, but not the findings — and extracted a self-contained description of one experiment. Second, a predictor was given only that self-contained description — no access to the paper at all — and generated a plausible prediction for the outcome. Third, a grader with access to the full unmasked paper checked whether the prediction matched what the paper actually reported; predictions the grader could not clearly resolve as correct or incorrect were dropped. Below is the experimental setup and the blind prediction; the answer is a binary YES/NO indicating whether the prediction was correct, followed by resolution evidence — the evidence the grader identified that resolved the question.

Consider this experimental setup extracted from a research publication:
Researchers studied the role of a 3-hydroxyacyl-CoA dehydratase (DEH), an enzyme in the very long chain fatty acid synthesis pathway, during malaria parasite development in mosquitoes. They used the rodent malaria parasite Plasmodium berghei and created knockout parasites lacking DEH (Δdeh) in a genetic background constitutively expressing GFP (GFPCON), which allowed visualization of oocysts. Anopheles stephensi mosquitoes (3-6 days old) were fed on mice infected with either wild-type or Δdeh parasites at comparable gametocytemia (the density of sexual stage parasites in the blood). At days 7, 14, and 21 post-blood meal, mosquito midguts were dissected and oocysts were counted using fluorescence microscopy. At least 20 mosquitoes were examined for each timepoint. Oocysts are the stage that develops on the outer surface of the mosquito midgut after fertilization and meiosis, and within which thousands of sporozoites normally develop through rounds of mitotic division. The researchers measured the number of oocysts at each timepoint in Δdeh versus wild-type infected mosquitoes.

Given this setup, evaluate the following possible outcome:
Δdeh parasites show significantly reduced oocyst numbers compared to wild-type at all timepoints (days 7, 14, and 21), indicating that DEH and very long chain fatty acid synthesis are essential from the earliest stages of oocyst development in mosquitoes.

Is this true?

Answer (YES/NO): YES